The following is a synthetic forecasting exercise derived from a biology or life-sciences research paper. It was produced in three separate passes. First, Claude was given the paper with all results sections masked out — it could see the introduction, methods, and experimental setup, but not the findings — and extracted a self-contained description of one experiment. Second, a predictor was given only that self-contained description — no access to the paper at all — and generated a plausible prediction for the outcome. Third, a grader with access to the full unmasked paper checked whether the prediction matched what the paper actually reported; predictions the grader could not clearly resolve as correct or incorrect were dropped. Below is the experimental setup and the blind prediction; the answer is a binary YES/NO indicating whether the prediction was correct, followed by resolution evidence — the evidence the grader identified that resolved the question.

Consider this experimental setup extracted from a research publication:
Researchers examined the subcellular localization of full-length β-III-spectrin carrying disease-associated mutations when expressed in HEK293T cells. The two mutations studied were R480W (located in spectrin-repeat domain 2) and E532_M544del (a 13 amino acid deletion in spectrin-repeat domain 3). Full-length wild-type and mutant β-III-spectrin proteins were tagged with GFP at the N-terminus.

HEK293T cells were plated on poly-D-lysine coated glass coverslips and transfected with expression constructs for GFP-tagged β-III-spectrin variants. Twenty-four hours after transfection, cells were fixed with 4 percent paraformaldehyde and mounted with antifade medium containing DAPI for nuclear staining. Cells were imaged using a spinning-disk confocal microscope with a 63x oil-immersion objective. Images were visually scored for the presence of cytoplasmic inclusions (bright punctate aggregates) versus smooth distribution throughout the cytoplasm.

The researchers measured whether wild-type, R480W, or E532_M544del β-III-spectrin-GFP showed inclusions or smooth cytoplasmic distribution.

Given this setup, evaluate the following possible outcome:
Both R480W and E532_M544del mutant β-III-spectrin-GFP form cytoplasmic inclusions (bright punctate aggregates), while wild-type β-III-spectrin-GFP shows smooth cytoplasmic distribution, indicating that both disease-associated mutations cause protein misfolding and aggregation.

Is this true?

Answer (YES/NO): NO